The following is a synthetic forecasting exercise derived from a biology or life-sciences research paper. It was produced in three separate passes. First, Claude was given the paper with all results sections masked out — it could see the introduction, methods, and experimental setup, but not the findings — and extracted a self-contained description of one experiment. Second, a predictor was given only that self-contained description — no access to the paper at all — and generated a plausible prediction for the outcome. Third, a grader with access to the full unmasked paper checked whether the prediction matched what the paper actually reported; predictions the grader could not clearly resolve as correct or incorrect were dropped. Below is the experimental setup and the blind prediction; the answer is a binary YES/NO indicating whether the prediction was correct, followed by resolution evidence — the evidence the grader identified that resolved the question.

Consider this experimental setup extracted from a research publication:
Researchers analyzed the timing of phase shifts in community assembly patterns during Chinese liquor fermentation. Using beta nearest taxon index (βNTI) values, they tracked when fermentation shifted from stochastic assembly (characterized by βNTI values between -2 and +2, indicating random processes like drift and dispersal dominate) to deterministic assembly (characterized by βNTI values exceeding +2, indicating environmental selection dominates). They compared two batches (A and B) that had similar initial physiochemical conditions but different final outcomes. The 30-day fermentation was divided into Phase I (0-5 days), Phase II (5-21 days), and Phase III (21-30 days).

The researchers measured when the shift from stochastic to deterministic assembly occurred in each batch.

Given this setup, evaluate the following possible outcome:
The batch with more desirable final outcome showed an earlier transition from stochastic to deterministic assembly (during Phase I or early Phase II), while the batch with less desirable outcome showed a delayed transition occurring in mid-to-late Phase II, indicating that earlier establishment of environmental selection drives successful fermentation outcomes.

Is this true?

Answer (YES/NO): YES